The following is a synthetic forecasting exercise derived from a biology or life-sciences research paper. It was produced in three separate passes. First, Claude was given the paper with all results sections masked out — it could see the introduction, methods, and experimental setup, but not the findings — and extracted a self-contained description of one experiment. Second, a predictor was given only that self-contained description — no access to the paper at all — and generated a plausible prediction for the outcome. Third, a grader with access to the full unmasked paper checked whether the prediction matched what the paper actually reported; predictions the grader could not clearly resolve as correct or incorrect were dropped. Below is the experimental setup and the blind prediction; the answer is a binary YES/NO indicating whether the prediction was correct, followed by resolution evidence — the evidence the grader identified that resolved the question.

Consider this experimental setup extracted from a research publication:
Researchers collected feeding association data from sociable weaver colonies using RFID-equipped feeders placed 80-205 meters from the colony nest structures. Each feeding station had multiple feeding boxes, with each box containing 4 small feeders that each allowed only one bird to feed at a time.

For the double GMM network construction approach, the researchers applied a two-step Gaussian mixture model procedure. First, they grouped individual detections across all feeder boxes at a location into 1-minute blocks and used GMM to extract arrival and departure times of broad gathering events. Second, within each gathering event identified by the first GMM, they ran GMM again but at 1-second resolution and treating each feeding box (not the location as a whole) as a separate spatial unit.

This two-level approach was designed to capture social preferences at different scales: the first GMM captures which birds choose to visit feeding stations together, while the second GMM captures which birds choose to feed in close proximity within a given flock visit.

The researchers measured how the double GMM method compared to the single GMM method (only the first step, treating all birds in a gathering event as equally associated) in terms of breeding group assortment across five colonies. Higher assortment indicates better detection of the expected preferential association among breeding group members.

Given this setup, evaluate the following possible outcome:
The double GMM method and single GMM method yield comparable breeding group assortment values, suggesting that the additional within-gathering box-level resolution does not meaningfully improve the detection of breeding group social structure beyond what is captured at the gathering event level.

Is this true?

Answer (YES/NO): NO